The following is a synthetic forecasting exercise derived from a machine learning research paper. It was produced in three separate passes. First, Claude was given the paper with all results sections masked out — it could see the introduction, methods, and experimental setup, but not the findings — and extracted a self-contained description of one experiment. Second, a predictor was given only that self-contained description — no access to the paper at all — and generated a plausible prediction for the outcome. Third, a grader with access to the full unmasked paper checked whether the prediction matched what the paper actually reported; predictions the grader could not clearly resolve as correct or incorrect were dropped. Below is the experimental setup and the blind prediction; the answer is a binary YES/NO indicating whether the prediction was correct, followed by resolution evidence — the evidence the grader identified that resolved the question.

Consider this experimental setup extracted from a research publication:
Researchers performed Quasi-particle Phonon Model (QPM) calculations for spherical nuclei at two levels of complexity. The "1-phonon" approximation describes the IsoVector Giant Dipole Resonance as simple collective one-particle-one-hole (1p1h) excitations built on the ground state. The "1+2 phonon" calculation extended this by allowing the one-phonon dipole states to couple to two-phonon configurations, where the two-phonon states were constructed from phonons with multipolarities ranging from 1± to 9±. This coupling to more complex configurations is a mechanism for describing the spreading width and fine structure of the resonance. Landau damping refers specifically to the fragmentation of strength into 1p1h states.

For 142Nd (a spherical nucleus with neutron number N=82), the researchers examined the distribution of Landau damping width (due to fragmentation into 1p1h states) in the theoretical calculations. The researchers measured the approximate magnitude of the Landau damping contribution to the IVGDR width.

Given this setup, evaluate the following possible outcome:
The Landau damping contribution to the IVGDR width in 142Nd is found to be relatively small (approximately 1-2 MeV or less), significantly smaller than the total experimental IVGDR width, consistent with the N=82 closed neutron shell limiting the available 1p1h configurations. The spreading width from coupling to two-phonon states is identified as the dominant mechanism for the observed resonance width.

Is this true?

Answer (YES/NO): NO